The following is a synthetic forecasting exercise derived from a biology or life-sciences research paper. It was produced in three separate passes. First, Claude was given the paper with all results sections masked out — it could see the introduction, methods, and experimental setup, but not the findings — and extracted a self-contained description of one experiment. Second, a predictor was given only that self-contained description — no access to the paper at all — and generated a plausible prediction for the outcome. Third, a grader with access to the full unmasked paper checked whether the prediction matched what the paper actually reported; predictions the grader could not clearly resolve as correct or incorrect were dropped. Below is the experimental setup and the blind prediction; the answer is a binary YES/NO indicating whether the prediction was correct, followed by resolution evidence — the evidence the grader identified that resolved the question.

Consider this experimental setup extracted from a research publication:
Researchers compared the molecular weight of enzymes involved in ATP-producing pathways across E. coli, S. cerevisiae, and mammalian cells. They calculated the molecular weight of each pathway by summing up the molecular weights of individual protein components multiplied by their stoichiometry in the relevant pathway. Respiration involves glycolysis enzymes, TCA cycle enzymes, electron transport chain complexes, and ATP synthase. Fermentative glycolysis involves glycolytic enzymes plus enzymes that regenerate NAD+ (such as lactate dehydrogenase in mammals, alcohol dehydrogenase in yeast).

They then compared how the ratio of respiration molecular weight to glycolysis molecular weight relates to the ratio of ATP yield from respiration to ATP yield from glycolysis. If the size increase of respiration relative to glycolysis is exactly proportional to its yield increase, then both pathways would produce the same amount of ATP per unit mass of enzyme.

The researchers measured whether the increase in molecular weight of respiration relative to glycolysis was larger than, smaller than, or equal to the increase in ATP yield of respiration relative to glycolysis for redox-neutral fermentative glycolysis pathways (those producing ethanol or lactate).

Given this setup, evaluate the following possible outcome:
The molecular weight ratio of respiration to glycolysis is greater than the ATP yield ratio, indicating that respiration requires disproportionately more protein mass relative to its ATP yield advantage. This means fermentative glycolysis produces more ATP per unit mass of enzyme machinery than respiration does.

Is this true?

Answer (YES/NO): YES